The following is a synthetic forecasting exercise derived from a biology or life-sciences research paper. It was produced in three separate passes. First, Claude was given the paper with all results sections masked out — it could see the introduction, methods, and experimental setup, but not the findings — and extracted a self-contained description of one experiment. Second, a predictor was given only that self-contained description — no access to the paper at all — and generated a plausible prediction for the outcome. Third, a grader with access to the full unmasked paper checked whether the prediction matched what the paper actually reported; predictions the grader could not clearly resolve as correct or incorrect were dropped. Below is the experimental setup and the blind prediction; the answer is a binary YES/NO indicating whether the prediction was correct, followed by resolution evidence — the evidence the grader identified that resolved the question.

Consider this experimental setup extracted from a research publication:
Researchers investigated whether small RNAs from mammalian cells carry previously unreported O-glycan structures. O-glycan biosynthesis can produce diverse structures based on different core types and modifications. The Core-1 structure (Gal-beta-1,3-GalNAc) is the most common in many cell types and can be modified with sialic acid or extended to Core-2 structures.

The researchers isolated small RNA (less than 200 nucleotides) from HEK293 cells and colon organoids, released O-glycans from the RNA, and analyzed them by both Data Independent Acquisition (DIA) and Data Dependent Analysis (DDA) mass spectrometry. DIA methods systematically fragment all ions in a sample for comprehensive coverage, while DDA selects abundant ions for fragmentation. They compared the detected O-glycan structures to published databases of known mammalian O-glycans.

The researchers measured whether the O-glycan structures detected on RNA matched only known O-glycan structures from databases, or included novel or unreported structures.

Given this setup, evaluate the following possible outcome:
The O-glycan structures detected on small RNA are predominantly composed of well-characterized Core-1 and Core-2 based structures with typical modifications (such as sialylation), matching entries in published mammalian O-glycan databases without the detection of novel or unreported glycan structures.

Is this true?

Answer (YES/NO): NO